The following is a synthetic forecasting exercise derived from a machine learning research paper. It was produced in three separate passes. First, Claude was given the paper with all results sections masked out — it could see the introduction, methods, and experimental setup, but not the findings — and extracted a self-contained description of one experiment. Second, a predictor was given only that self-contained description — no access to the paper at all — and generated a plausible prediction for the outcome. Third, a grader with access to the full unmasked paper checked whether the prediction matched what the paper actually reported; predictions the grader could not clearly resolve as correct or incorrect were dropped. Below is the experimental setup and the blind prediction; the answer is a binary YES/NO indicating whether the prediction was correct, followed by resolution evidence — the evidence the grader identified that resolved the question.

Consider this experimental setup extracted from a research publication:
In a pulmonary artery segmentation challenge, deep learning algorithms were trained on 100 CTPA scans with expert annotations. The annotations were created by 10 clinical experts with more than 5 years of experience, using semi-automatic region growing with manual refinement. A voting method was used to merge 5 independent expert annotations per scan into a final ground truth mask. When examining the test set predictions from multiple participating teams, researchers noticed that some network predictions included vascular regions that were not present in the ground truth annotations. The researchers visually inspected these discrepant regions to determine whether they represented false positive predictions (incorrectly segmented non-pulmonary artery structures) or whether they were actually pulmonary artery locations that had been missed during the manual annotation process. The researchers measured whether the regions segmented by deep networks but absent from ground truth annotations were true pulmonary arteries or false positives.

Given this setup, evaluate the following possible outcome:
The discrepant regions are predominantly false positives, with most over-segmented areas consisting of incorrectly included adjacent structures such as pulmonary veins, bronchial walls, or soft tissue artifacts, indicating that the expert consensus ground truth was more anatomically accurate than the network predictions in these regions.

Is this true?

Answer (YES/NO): NO